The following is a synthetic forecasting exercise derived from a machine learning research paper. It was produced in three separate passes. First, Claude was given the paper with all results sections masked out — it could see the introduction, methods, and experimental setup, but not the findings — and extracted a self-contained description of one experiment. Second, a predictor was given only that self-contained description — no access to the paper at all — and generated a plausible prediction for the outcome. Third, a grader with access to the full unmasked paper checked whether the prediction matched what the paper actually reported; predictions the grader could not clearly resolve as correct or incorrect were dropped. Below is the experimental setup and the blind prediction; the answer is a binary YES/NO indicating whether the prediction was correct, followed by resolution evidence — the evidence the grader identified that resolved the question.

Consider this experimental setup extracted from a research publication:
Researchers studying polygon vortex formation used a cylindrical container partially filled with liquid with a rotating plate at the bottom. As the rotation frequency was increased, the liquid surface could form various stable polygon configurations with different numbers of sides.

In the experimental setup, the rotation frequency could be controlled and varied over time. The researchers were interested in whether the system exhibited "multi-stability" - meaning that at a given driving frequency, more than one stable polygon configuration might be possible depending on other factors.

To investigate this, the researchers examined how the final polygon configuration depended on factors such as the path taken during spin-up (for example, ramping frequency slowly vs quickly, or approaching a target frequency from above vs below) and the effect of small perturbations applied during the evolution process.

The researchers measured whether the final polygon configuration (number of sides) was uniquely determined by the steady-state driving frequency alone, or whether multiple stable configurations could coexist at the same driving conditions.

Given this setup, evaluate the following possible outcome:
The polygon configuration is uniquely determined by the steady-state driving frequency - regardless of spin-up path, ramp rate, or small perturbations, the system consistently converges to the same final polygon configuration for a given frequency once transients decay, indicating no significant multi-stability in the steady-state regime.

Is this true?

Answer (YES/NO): NO